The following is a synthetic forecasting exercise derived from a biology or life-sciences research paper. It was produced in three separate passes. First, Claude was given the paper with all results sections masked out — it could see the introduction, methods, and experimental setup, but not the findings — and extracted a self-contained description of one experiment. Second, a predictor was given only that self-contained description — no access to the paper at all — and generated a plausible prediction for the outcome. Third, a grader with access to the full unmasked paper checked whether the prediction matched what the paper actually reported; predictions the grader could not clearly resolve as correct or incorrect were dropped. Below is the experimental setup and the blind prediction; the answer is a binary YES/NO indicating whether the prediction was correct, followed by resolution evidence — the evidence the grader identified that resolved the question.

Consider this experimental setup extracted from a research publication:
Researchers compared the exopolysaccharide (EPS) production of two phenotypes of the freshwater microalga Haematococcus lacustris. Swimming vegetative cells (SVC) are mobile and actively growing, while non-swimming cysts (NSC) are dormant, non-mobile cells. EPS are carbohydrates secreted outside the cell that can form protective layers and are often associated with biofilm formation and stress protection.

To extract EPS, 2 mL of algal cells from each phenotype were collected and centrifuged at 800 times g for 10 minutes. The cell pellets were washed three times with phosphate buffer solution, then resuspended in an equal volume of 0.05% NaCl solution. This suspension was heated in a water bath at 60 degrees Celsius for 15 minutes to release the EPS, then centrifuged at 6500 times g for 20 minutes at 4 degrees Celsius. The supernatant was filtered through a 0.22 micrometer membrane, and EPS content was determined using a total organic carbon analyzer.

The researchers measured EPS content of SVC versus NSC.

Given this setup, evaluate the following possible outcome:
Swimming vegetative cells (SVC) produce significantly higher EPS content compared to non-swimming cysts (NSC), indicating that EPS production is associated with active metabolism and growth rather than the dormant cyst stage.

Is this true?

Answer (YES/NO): NO